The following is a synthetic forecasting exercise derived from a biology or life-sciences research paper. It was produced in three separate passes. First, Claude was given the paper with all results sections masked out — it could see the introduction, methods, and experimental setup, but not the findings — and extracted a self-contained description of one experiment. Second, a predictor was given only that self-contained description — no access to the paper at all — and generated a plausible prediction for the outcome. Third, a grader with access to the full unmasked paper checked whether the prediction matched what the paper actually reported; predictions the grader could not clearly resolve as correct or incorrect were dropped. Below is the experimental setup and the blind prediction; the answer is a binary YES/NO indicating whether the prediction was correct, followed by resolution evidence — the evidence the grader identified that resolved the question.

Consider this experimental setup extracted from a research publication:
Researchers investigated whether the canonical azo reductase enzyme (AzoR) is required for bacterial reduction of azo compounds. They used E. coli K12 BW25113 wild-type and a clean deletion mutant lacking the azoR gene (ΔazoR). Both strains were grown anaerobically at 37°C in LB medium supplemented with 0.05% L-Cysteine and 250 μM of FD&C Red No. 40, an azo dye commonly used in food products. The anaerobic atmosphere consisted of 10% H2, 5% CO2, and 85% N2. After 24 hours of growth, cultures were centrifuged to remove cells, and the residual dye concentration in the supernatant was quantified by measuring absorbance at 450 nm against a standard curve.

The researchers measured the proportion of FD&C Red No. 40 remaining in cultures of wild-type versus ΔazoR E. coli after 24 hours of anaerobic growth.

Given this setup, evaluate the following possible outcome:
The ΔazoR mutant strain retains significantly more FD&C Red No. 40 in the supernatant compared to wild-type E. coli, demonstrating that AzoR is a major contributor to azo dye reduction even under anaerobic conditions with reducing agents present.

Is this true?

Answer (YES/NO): NO